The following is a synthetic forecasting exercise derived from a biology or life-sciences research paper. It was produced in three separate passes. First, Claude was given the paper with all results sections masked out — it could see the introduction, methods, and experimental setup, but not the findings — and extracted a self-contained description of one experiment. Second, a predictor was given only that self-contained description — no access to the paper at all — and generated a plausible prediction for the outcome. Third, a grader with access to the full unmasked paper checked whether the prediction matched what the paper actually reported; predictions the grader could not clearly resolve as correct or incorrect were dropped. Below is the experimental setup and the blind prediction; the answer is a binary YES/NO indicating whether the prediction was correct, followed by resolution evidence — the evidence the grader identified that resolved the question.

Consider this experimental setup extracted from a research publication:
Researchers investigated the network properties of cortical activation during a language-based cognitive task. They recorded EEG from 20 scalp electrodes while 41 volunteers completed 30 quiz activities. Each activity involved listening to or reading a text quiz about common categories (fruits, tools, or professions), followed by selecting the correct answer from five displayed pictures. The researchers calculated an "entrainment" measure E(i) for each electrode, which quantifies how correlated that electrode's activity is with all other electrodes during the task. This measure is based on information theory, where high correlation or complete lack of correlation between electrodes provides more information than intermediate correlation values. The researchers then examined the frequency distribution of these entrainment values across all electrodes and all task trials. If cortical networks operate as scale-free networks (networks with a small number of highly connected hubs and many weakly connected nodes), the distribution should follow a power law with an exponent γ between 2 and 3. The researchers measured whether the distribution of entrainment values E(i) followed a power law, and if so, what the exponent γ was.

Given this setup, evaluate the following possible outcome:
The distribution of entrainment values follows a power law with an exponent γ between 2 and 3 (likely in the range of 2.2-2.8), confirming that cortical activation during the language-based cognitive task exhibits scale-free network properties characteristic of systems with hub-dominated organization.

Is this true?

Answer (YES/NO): YES